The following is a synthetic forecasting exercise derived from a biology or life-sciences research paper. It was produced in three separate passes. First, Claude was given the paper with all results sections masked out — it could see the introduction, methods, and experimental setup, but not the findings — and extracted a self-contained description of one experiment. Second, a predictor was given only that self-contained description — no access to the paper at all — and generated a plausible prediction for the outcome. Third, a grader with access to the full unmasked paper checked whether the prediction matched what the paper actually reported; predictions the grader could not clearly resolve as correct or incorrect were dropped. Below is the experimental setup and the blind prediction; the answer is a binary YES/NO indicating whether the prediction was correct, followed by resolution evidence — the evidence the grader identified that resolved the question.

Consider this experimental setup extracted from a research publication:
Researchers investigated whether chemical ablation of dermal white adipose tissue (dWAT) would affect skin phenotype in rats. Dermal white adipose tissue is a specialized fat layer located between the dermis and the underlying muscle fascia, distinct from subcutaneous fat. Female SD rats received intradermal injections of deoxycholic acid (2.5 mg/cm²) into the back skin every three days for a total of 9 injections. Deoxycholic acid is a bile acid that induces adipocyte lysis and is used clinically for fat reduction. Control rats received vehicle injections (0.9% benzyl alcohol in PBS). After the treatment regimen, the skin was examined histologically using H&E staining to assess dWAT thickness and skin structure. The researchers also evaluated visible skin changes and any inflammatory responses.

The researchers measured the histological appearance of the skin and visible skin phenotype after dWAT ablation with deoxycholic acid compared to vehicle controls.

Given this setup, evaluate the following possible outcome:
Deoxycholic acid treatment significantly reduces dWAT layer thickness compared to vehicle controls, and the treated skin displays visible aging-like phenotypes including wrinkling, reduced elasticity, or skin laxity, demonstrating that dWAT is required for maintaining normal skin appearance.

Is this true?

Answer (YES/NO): NO